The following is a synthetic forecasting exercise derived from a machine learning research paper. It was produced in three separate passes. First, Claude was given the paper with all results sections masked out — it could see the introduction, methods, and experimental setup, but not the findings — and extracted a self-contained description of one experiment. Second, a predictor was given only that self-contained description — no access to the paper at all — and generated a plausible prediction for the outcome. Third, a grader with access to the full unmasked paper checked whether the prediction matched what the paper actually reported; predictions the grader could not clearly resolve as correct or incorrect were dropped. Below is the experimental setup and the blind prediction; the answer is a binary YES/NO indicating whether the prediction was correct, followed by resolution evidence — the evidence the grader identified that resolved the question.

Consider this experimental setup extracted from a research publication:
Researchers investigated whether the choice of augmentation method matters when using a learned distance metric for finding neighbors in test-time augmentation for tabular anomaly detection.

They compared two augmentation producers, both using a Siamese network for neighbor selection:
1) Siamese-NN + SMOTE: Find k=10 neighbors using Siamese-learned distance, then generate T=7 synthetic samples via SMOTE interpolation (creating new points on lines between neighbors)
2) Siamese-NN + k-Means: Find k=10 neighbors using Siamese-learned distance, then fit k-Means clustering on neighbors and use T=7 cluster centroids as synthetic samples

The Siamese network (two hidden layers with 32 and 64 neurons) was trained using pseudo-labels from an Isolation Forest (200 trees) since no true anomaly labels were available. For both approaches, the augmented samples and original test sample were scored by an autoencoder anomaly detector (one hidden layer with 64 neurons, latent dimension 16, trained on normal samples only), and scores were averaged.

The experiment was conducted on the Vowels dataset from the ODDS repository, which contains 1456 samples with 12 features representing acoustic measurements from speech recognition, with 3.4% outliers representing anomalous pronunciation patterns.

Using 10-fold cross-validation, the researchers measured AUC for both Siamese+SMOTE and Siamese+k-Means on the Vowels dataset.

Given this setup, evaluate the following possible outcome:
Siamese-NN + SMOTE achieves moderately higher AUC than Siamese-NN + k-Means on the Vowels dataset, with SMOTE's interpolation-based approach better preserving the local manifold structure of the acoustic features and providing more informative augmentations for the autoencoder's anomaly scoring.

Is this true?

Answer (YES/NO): NO